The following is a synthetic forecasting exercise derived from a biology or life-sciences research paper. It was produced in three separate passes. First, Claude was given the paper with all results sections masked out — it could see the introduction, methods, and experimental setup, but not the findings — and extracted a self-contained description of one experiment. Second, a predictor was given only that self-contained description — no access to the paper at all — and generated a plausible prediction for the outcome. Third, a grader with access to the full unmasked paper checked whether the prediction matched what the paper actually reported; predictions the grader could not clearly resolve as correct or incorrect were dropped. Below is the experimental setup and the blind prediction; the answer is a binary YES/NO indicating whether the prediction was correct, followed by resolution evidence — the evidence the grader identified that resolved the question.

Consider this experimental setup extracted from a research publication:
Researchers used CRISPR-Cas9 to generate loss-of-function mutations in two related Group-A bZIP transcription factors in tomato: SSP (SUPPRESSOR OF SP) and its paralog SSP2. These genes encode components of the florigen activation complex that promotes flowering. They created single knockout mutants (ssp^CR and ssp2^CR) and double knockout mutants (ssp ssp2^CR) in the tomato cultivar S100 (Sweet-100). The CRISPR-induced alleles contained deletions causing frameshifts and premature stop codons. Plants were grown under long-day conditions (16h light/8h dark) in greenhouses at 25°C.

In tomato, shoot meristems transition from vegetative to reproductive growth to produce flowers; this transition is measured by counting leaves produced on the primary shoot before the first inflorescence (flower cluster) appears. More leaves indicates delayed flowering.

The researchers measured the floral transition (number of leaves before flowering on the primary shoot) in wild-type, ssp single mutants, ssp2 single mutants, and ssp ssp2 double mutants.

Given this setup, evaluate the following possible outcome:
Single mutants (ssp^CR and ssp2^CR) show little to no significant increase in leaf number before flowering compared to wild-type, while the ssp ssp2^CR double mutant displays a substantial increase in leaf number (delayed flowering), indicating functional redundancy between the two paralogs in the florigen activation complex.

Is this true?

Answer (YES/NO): NO